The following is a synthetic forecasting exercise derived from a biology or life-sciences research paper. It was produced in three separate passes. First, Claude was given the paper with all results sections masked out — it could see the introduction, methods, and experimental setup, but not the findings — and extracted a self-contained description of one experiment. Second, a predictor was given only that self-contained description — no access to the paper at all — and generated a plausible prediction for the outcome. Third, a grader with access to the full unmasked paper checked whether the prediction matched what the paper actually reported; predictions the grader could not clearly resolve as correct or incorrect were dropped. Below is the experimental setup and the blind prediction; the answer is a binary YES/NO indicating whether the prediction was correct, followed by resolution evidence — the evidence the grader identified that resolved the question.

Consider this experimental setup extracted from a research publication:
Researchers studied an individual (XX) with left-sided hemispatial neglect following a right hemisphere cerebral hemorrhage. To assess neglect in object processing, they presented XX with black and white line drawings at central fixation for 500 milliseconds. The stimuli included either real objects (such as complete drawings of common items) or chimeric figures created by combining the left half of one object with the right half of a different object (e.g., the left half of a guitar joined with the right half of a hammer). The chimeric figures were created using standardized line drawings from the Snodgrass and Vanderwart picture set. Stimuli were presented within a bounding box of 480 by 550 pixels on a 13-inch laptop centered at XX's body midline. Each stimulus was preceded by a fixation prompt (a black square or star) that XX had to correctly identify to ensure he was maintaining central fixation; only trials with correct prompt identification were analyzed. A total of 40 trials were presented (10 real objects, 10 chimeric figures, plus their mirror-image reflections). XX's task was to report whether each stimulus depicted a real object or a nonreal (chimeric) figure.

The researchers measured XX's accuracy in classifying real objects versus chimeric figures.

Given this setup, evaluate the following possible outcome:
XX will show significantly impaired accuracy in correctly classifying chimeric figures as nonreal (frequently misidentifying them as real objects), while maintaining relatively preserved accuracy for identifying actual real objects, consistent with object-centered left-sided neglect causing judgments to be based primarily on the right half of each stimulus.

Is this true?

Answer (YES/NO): YES